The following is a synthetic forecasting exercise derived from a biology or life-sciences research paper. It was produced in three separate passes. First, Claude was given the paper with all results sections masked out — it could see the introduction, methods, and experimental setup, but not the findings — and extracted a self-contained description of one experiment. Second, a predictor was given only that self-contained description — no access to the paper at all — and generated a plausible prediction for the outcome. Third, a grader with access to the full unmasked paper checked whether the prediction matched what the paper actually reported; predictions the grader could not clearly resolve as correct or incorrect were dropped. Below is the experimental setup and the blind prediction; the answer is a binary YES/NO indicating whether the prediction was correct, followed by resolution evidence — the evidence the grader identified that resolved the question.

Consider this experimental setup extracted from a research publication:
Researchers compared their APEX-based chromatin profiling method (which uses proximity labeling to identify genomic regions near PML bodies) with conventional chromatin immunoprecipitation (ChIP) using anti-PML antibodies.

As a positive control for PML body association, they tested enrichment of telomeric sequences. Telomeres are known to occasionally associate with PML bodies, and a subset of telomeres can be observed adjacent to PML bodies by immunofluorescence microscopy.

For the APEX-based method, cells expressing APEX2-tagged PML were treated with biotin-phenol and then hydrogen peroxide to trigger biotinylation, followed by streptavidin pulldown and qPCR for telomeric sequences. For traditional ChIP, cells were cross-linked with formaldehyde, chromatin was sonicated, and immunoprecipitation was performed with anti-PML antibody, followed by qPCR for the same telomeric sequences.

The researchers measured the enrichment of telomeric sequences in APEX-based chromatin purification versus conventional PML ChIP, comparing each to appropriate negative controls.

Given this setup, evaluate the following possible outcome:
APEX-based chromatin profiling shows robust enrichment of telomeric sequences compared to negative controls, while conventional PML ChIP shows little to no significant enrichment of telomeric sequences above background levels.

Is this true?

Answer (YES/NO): YES